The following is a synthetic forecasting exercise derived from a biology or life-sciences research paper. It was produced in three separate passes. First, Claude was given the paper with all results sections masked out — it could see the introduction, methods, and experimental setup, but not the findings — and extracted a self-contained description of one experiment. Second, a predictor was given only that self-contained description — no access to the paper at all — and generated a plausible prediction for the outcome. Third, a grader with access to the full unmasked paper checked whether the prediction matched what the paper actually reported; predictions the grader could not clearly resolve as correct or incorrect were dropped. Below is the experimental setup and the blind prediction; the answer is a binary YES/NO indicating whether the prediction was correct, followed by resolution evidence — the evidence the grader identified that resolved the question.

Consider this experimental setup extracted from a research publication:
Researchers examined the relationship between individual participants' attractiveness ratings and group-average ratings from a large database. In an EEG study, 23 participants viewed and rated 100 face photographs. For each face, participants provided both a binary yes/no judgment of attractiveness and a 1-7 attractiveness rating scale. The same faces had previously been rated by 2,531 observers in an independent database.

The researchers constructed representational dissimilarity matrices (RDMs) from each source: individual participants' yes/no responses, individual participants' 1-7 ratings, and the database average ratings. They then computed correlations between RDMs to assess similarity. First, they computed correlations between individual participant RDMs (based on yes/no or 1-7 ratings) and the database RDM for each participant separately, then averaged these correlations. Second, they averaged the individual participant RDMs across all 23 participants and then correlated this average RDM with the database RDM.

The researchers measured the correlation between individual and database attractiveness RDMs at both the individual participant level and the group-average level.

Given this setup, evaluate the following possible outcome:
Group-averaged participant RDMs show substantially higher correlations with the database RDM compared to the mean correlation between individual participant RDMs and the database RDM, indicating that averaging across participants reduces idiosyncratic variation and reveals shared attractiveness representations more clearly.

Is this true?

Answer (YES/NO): YES